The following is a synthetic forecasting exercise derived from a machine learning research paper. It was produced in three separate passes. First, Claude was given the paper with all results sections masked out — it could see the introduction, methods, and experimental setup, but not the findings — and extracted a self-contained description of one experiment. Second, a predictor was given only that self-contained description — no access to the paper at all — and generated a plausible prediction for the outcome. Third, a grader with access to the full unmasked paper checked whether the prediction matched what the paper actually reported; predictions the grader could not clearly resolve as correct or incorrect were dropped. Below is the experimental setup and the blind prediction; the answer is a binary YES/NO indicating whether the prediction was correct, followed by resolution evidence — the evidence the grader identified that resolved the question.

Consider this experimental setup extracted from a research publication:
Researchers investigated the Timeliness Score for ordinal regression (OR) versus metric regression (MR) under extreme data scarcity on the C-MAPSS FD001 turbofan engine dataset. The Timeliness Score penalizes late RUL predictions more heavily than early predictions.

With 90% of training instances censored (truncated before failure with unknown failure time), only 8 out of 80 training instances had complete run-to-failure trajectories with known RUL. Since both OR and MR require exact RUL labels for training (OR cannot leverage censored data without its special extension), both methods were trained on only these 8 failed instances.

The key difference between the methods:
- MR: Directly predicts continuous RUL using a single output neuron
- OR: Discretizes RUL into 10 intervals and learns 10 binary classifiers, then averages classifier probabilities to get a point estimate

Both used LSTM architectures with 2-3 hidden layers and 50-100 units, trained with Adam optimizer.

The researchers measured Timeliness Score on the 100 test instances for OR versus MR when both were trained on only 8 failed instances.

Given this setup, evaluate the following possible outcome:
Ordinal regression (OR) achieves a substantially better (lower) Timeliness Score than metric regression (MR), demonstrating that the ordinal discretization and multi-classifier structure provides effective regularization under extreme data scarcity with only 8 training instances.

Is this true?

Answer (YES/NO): NO